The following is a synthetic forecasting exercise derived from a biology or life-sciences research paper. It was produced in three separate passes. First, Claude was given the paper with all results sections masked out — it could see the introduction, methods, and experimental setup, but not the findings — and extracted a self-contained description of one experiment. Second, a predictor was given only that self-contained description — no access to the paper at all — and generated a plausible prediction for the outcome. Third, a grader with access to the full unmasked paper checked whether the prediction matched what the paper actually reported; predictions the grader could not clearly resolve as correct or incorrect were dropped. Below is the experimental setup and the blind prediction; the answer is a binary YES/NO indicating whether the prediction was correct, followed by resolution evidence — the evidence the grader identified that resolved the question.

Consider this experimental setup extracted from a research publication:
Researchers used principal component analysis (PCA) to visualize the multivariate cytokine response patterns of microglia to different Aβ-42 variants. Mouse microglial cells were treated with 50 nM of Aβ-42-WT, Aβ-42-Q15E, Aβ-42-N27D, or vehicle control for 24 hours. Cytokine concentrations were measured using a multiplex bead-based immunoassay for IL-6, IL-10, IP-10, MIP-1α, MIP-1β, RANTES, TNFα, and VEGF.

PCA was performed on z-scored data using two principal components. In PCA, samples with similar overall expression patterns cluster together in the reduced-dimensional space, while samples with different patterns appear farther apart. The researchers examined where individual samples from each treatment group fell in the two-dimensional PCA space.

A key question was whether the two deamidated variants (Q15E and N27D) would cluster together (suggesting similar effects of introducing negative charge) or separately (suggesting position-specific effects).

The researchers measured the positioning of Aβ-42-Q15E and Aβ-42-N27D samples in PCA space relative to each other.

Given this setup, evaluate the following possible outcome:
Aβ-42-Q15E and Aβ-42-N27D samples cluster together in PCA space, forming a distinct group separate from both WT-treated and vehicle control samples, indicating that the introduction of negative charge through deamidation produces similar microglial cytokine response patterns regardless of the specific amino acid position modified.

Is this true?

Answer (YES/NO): YES